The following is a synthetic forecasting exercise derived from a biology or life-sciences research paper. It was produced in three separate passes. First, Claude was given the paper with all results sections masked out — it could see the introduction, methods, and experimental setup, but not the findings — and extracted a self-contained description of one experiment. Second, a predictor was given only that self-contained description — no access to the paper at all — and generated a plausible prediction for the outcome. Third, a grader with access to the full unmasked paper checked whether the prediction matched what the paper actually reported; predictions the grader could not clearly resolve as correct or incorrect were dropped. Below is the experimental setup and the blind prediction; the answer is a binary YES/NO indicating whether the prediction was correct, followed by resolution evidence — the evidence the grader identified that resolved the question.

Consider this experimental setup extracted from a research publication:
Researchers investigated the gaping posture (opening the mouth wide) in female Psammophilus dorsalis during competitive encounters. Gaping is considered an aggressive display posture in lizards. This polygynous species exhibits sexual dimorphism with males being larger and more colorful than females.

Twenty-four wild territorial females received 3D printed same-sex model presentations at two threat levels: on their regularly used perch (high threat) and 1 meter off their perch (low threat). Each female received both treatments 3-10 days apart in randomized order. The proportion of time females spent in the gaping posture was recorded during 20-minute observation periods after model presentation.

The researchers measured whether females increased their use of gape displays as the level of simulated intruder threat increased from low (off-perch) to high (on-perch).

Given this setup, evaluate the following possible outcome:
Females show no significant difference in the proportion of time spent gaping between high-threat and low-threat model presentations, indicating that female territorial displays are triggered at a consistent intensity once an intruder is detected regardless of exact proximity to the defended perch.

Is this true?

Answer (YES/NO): NO